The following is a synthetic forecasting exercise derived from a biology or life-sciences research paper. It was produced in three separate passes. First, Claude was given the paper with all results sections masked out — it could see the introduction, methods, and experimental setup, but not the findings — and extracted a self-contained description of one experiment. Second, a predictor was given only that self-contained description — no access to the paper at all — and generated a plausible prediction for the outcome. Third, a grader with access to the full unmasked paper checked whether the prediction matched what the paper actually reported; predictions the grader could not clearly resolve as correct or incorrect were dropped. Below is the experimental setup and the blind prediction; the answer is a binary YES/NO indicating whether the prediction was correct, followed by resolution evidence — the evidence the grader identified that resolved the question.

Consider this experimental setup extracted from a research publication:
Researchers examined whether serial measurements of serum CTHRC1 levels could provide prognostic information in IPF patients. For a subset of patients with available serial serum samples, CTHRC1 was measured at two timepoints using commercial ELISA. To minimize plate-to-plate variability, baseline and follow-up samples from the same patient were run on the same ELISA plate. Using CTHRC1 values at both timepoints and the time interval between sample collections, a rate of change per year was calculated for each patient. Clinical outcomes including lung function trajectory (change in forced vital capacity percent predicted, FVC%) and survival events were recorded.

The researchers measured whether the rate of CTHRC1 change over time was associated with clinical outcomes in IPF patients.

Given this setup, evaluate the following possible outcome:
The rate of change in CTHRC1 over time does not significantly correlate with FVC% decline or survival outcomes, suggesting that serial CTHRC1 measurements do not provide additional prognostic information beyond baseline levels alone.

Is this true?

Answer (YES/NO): NO